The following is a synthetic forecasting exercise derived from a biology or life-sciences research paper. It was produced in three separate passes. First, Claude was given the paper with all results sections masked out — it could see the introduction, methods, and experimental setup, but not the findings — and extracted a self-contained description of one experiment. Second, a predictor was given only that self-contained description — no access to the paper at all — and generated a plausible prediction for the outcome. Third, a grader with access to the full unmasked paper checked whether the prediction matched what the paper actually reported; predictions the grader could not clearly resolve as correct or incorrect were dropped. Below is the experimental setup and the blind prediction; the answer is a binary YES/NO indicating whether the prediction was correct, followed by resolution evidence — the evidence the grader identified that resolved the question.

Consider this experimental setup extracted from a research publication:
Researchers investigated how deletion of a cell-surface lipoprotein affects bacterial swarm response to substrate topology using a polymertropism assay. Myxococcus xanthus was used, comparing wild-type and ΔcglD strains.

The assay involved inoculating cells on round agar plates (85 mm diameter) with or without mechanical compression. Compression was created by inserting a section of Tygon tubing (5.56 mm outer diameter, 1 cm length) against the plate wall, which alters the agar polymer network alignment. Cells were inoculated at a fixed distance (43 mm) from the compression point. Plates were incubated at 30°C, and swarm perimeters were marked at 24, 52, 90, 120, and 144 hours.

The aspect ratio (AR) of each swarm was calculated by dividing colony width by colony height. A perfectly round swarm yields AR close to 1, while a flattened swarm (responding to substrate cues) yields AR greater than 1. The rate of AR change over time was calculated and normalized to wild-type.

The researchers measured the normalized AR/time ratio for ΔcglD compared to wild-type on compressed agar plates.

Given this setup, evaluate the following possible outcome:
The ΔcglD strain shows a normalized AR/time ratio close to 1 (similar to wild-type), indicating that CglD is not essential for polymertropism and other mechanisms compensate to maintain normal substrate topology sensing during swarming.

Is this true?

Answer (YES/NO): NO